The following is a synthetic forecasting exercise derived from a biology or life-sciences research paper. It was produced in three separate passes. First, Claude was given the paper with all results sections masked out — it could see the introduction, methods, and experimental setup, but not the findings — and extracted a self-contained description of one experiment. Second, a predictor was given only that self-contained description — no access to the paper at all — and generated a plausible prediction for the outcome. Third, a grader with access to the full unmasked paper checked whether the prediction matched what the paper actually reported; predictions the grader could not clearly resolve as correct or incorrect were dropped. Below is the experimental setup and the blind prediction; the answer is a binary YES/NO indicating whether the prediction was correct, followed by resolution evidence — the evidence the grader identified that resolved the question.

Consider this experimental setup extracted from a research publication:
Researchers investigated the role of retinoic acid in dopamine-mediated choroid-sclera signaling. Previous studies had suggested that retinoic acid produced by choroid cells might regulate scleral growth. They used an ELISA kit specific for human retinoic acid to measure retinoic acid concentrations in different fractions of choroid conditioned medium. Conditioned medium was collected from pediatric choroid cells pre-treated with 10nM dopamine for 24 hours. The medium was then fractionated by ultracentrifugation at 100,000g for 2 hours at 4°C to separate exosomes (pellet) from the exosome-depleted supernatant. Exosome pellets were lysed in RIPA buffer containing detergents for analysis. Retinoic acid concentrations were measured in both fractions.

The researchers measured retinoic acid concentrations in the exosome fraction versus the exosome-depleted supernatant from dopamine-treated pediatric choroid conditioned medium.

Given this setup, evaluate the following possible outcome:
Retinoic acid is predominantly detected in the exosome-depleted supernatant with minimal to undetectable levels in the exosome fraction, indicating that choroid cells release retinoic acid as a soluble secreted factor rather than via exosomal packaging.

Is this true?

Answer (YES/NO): NO